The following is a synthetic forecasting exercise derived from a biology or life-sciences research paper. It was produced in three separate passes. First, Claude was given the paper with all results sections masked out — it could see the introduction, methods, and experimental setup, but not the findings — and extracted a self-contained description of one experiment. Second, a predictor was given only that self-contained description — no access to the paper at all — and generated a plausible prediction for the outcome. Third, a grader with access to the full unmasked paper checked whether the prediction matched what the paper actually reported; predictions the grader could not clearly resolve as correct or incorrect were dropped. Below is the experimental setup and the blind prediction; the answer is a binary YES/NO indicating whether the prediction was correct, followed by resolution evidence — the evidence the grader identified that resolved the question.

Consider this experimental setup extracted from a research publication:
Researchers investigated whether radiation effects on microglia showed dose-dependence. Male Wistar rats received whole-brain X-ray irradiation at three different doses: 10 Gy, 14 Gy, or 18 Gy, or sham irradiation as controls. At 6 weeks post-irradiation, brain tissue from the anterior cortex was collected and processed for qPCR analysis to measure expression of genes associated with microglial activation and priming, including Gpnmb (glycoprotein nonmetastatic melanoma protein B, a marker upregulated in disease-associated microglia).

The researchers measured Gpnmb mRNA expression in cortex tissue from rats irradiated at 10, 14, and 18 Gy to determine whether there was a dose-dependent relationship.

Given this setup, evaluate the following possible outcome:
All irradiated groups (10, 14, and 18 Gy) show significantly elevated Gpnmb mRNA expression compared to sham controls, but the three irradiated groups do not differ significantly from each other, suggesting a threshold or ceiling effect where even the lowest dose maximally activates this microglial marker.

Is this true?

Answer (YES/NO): NO